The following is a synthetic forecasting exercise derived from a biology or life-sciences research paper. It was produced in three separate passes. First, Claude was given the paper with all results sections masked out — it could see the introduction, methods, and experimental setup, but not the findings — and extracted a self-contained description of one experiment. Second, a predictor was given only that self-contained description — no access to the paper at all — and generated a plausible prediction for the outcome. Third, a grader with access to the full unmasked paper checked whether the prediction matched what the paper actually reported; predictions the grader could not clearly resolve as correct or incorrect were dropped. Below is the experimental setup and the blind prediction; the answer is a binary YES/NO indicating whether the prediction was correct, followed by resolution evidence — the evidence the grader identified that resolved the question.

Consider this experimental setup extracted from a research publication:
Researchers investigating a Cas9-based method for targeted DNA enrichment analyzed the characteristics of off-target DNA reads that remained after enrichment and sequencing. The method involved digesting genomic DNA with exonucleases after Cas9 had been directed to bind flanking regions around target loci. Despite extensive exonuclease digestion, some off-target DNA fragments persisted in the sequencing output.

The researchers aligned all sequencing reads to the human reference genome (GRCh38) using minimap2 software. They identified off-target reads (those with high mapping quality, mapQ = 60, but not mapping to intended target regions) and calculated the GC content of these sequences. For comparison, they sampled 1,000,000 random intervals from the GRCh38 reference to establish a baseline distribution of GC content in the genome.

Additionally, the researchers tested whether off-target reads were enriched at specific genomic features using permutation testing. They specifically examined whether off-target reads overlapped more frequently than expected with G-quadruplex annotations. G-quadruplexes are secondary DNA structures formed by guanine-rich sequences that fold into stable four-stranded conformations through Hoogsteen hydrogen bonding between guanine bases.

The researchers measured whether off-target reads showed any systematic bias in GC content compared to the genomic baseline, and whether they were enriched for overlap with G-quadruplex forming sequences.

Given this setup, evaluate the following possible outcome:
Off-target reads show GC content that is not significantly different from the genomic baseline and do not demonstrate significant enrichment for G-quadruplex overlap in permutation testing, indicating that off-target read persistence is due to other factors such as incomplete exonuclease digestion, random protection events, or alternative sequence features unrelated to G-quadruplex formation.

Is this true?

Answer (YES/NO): YES